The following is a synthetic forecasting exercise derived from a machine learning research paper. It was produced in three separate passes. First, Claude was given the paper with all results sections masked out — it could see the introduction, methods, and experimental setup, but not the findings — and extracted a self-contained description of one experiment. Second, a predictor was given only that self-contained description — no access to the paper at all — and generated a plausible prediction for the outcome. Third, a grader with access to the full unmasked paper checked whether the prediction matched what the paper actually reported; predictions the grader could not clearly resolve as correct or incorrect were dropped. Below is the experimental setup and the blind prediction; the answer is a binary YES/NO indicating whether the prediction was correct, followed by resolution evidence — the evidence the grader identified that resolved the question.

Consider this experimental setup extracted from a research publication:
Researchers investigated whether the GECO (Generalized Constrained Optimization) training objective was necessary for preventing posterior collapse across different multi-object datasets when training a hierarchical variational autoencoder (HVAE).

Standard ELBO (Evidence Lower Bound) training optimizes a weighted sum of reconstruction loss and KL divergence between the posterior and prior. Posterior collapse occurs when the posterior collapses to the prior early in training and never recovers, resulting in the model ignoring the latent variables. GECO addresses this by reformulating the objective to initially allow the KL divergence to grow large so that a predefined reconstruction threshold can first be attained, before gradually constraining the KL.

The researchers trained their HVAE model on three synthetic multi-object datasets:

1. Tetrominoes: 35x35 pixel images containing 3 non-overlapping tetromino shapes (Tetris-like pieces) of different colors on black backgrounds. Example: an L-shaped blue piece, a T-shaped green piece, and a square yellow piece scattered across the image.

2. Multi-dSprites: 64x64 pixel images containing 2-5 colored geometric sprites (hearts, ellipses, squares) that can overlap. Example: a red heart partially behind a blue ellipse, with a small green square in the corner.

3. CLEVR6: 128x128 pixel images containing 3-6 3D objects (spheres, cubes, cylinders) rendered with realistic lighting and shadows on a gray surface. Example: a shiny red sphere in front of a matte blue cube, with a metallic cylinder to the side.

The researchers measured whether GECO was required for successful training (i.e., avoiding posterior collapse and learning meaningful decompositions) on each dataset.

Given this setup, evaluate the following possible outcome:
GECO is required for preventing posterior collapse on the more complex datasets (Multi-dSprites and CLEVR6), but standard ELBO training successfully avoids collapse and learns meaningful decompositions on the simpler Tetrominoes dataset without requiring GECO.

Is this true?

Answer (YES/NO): NO